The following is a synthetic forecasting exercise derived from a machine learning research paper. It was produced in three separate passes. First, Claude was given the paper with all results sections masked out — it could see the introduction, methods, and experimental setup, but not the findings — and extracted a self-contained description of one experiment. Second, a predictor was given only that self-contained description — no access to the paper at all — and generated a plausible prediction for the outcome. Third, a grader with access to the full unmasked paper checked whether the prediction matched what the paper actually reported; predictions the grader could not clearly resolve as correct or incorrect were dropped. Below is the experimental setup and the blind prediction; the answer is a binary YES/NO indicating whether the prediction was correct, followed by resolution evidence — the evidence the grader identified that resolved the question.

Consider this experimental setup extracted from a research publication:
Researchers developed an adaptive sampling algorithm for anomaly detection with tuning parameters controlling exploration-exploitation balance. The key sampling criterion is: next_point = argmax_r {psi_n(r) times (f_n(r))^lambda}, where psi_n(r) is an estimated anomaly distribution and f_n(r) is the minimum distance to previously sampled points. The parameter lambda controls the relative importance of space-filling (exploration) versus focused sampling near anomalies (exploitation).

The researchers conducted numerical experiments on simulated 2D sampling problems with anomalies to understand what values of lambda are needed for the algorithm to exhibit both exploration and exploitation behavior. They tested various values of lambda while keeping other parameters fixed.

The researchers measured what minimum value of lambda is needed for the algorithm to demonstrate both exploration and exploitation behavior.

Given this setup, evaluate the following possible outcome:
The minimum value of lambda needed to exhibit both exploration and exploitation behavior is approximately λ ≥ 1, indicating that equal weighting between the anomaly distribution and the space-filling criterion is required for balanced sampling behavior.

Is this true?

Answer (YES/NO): NO